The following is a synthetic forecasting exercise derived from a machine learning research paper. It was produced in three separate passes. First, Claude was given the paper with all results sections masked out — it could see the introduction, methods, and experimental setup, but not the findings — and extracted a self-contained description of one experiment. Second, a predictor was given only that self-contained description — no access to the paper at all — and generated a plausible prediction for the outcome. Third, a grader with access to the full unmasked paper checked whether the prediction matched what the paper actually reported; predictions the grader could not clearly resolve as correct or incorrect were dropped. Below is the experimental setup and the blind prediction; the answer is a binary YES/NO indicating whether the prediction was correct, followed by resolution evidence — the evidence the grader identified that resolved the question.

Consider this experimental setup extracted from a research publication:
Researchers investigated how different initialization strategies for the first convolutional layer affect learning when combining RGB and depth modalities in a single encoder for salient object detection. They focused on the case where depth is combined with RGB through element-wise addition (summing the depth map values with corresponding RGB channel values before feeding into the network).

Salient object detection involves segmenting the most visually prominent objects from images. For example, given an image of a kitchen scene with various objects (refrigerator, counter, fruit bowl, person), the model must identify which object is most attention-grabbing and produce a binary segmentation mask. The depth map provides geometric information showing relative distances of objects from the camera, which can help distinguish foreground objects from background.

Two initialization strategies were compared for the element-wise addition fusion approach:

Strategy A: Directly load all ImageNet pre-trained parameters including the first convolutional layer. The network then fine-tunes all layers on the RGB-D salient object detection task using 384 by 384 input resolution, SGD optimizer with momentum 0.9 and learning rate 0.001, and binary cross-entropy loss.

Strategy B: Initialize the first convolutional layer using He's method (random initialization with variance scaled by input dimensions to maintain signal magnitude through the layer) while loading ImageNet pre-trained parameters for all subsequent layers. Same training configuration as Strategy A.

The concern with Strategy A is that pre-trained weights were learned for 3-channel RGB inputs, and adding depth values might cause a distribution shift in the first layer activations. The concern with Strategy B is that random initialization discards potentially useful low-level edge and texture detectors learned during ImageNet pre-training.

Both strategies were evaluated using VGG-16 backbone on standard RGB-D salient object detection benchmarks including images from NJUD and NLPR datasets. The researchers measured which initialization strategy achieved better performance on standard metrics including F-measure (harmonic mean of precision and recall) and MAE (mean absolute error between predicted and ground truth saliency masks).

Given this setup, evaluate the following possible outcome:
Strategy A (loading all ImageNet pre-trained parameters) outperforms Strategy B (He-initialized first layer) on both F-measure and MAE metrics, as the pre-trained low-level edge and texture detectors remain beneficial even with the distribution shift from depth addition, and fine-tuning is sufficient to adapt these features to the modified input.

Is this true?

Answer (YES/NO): NO